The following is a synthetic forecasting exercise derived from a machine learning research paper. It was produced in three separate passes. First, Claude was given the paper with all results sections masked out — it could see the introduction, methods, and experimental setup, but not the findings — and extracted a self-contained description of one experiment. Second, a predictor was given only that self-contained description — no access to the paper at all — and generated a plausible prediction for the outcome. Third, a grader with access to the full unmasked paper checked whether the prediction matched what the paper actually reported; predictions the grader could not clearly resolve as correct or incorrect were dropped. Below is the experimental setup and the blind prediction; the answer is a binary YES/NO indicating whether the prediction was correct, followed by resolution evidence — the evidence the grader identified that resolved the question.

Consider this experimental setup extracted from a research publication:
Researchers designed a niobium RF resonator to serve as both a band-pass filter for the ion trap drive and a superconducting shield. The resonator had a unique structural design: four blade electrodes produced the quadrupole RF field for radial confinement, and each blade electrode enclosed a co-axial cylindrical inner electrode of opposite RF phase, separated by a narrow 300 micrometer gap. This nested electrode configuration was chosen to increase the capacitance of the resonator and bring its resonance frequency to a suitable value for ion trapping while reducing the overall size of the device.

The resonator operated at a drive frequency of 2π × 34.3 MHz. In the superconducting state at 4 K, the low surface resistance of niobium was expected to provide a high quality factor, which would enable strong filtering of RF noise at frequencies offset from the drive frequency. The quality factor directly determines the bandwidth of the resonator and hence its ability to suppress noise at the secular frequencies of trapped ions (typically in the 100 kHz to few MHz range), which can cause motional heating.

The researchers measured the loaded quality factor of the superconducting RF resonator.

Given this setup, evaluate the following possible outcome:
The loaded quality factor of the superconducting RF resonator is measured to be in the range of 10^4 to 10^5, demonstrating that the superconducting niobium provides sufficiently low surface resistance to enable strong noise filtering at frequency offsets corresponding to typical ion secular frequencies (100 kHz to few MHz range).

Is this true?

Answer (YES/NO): YES